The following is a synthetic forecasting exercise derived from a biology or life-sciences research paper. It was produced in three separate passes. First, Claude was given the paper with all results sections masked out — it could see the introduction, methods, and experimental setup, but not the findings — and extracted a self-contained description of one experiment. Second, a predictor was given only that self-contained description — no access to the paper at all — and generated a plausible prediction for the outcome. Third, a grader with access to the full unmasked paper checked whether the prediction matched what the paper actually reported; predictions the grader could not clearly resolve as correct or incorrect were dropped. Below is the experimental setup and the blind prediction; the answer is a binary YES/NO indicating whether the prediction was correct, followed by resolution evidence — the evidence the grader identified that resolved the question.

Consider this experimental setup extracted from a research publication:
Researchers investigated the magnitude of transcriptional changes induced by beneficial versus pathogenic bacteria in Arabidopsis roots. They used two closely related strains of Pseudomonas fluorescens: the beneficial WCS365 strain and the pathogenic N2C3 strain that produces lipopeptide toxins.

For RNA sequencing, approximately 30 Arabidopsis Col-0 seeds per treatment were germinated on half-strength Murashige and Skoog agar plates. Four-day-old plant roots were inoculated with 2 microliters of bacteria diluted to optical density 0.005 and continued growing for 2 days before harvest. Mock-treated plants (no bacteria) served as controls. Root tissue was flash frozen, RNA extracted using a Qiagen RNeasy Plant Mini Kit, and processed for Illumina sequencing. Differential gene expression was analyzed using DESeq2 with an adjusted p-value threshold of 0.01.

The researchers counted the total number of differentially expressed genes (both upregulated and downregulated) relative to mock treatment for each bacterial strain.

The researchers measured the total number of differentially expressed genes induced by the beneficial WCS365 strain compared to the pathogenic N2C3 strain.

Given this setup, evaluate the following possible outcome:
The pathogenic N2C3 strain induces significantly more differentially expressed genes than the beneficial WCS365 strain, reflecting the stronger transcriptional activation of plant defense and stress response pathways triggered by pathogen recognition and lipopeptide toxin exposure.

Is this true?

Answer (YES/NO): YES